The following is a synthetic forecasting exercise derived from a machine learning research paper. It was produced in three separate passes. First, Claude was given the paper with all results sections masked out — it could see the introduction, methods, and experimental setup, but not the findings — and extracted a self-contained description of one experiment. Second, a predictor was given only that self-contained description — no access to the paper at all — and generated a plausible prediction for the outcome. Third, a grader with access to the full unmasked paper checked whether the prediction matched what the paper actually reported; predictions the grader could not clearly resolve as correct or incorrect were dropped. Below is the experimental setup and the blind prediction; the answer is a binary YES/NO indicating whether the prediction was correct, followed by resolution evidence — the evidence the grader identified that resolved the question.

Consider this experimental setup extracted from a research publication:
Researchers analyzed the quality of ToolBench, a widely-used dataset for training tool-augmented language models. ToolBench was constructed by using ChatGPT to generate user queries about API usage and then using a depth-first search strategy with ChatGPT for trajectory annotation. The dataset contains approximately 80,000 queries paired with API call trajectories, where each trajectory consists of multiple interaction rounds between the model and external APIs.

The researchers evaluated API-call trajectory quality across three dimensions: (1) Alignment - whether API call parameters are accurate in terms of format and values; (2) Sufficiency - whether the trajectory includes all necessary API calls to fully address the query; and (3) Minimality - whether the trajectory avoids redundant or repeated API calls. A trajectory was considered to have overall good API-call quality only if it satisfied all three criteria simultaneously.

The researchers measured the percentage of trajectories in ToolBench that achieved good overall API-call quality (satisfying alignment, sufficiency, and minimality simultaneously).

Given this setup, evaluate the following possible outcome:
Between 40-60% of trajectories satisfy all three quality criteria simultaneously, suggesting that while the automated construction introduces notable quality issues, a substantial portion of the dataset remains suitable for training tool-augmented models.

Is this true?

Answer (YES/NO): NO